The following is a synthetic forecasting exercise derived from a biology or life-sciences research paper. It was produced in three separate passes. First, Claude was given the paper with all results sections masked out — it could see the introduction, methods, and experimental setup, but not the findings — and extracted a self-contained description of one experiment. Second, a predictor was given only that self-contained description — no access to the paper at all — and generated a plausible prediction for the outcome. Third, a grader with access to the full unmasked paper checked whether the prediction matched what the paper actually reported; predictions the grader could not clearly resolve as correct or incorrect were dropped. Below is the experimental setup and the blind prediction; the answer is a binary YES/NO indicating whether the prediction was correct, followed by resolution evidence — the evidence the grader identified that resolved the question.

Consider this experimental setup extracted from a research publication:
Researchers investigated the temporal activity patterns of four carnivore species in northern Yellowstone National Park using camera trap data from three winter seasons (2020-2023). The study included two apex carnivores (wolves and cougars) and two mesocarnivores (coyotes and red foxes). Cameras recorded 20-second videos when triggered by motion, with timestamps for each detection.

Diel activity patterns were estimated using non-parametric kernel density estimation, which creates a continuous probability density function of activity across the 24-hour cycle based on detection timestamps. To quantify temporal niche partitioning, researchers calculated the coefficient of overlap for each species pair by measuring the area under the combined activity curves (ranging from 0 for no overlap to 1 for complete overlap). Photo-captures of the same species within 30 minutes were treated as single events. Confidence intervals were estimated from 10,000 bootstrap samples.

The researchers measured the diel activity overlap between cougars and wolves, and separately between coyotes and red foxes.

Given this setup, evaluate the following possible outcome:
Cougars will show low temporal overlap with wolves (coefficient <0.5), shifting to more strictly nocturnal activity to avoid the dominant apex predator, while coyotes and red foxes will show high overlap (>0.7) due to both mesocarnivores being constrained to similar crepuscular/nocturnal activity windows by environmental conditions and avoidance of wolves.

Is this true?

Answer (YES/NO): NO